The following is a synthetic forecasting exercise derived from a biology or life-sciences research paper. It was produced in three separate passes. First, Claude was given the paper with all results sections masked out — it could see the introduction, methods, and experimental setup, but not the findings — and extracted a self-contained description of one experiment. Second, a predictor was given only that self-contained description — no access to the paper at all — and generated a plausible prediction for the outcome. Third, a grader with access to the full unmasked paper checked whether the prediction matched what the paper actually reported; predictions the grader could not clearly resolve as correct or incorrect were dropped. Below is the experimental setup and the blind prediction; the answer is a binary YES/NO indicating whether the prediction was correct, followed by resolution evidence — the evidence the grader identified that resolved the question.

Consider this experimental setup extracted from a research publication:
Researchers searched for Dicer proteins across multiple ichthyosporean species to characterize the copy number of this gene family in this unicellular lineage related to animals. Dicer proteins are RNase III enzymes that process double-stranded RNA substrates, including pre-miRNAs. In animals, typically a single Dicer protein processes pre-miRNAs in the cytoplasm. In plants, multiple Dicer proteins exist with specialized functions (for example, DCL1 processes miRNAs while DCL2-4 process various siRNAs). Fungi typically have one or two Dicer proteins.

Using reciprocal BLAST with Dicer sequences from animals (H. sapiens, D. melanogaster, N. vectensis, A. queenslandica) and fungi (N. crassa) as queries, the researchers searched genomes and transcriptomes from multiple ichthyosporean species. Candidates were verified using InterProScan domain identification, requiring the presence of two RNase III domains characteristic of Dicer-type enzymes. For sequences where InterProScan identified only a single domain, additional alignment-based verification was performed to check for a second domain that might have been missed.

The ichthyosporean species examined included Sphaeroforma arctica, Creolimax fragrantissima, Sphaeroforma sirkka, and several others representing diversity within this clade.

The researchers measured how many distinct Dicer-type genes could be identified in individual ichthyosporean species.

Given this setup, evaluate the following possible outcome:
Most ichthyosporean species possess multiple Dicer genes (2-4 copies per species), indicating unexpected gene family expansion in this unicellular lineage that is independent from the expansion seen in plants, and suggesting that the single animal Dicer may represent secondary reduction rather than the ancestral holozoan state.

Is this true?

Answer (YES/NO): NO